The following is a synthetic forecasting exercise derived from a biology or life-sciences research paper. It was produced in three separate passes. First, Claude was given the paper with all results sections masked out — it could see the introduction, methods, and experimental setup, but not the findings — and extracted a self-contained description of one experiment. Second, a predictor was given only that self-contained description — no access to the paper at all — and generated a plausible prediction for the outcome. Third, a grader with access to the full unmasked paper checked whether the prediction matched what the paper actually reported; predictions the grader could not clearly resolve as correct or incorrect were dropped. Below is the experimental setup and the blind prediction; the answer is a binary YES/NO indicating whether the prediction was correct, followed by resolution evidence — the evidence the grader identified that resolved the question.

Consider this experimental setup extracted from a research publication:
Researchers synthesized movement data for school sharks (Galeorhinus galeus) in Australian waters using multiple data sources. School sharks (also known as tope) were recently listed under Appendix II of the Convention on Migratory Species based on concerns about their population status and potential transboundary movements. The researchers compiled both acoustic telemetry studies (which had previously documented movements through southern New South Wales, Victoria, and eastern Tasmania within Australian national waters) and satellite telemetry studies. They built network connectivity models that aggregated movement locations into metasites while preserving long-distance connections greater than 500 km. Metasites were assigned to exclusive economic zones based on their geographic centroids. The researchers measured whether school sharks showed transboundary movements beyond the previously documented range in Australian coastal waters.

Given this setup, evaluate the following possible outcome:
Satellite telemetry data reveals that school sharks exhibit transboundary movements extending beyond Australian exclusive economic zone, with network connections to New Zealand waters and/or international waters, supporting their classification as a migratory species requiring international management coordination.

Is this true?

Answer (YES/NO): YES